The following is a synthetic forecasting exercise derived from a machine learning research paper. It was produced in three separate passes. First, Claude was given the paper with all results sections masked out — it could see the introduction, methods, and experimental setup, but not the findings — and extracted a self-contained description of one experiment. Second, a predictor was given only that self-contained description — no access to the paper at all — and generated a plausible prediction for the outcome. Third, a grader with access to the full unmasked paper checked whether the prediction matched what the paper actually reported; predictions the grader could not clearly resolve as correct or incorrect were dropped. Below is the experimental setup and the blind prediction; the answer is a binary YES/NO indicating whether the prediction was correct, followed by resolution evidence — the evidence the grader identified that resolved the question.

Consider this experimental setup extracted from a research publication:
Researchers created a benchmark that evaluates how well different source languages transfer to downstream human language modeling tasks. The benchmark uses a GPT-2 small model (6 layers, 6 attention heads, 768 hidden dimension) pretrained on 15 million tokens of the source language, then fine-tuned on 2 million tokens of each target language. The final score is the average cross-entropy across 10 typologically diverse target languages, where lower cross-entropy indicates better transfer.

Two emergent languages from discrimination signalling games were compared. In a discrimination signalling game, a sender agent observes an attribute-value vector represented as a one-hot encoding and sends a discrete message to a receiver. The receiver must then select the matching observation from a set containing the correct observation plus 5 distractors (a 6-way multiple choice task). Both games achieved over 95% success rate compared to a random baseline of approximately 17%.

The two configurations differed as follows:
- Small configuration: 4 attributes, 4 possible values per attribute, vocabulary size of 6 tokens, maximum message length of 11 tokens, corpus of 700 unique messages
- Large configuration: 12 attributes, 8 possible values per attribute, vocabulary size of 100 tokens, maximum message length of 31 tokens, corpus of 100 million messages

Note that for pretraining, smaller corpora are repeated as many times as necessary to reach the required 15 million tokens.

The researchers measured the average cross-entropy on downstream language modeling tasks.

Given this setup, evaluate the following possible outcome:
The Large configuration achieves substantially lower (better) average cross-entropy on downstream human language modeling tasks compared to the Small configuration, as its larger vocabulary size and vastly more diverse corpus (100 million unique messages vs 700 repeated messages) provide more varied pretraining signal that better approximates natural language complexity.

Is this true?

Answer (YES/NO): YES